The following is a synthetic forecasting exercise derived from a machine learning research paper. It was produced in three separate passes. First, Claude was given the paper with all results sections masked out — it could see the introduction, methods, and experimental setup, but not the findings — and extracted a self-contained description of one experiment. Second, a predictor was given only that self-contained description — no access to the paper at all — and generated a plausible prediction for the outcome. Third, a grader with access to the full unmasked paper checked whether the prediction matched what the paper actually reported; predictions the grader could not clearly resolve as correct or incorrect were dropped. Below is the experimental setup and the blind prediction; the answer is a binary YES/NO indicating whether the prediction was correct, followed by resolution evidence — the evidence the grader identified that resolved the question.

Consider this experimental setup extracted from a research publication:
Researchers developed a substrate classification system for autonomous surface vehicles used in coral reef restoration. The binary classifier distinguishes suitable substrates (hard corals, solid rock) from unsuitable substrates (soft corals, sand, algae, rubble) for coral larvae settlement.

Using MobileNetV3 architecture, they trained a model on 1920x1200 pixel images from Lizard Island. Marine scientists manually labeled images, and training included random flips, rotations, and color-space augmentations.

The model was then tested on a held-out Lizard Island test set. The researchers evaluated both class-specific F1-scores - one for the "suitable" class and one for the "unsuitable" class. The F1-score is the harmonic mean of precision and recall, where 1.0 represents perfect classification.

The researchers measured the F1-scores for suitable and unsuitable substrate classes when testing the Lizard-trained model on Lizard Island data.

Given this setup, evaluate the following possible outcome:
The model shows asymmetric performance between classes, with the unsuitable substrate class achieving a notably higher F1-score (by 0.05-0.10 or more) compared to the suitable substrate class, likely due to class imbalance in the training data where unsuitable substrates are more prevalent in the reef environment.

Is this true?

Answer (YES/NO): YES